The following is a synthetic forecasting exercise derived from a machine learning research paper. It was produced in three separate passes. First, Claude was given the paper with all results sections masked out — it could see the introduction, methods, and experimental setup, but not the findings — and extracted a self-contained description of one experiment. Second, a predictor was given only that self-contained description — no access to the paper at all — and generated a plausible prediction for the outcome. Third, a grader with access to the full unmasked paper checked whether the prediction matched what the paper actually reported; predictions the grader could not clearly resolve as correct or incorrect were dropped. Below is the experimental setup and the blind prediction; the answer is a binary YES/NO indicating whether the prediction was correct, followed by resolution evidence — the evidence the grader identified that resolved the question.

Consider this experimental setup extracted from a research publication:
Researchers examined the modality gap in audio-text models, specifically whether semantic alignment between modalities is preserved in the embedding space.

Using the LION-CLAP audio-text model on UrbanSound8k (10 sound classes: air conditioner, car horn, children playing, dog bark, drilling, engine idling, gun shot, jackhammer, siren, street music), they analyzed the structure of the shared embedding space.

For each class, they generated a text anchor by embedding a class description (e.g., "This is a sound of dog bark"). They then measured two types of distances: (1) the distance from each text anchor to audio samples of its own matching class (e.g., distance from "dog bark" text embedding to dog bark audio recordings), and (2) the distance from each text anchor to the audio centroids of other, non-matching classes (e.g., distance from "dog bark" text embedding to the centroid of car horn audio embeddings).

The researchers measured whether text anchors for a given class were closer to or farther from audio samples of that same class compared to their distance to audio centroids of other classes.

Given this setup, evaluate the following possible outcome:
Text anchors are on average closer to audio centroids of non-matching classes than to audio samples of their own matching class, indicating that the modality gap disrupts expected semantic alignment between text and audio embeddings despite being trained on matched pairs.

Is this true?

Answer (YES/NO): YES